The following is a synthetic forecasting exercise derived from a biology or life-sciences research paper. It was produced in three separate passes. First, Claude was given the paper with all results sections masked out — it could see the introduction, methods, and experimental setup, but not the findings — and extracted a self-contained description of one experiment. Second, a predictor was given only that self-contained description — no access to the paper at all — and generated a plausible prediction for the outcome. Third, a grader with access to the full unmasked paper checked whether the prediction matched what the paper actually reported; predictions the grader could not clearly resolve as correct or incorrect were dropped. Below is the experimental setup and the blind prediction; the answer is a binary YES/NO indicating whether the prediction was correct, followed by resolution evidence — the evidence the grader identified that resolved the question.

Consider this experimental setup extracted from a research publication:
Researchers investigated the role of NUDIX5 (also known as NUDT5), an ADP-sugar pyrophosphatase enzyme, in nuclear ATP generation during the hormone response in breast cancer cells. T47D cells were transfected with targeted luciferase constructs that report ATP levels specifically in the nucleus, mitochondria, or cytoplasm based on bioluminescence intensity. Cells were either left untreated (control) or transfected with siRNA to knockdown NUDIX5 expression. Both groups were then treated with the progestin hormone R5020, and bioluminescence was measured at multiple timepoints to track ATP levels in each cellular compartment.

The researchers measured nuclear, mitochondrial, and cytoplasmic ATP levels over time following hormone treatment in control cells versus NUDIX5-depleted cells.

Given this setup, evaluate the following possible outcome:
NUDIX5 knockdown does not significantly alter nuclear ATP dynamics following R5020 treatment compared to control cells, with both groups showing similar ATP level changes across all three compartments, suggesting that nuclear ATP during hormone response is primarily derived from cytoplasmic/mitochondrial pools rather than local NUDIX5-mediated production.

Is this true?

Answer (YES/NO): NO